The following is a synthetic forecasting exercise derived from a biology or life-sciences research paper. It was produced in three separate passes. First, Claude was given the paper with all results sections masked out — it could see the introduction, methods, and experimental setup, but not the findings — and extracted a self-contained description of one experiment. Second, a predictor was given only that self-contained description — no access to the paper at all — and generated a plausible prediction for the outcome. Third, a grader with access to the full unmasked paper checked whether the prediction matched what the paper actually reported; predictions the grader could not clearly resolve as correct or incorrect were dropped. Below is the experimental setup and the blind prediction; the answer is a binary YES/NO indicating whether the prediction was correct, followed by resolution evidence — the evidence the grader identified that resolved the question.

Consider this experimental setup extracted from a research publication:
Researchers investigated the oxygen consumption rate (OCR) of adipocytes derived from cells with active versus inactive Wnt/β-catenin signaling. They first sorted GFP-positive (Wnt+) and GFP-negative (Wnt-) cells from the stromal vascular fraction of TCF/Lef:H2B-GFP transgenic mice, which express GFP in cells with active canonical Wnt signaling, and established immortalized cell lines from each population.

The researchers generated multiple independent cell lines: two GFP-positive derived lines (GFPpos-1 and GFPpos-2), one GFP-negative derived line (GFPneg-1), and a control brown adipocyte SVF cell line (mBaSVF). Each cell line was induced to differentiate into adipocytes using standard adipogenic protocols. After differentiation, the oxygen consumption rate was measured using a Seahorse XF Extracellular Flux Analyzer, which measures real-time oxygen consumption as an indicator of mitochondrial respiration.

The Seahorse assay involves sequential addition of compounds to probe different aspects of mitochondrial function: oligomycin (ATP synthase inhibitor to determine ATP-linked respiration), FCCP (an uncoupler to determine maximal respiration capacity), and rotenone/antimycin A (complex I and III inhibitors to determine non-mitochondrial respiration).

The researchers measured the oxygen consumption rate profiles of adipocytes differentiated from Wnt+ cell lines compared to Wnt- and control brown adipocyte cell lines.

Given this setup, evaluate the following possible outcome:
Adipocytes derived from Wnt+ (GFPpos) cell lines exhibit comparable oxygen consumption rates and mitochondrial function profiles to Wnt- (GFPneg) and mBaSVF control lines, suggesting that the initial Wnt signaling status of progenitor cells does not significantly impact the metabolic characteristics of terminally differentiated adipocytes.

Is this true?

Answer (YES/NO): NO